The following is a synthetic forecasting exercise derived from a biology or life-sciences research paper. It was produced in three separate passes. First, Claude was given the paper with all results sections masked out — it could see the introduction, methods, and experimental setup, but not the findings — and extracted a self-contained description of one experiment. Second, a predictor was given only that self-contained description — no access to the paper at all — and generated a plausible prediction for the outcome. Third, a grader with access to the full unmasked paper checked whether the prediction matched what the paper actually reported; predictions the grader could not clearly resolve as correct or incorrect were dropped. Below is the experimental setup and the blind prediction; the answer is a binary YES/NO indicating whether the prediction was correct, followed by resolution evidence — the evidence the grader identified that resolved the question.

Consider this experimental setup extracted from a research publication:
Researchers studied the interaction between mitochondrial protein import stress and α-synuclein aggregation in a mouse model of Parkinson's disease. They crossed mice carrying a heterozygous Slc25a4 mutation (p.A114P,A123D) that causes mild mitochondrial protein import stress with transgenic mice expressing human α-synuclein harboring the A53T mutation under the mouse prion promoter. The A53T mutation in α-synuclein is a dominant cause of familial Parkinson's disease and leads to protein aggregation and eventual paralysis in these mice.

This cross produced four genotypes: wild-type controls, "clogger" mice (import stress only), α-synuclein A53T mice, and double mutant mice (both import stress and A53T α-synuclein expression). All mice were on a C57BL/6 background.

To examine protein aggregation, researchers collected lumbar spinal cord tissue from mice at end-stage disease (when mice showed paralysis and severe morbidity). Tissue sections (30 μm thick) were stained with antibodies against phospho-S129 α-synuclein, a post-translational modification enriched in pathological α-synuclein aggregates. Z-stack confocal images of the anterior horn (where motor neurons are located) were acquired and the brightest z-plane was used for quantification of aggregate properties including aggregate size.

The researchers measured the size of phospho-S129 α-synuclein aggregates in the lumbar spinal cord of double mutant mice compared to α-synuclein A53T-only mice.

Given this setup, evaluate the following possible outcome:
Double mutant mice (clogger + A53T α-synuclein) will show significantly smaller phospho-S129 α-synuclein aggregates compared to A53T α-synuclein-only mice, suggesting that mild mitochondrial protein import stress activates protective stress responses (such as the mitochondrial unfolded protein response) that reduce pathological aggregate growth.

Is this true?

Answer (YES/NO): NO